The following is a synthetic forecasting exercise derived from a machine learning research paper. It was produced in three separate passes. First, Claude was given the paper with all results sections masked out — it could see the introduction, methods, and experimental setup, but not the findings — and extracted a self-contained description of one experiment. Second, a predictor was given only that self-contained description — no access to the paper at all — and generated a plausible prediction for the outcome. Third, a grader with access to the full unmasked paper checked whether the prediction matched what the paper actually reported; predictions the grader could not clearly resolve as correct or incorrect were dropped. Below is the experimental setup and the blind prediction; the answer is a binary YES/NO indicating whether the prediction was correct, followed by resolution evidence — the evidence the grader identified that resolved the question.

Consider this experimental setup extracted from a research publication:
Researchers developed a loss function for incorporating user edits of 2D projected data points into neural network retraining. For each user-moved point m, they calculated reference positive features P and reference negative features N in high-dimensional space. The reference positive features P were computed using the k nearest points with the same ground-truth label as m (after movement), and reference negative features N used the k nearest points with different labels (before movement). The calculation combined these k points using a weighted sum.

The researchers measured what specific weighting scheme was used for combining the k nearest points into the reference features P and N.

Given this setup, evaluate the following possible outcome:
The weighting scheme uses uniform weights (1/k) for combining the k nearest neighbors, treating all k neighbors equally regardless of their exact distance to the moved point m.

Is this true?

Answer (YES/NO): NO